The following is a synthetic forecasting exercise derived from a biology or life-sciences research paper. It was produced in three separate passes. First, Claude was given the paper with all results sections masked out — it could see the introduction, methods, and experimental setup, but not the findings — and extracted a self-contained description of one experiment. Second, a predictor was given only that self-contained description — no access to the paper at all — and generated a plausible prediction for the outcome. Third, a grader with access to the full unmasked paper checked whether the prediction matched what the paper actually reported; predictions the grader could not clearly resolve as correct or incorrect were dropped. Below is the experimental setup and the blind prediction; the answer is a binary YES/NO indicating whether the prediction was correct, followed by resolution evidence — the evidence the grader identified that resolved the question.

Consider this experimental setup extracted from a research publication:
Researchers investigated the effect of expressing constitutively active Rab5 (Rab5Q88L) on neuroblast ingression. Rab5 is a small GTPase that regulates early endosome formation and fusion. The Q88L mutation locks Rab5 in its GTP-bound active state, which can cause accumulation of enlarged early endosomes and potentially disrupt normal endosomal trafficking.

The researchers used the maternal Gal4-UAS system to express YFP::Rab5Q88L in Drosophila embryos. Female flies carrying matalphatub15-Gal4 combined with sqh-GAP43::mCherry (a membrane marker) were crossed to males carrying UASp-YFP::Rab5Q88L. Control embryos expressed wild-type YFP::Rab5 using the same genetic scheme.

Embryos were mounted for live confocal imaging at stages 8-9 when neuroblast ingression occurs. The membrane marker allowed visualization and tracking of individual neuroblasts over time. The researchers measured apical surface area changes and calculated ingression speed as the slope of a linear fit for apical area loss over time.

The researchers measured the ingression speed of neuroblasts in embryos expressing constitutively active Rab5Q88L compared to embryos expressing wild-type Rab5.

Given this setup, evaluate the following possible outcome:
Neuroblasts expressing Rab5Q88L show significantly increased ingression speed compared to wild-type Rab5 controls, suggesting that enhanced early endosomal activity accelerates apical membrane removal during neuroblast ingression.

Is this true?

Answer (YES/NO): YES